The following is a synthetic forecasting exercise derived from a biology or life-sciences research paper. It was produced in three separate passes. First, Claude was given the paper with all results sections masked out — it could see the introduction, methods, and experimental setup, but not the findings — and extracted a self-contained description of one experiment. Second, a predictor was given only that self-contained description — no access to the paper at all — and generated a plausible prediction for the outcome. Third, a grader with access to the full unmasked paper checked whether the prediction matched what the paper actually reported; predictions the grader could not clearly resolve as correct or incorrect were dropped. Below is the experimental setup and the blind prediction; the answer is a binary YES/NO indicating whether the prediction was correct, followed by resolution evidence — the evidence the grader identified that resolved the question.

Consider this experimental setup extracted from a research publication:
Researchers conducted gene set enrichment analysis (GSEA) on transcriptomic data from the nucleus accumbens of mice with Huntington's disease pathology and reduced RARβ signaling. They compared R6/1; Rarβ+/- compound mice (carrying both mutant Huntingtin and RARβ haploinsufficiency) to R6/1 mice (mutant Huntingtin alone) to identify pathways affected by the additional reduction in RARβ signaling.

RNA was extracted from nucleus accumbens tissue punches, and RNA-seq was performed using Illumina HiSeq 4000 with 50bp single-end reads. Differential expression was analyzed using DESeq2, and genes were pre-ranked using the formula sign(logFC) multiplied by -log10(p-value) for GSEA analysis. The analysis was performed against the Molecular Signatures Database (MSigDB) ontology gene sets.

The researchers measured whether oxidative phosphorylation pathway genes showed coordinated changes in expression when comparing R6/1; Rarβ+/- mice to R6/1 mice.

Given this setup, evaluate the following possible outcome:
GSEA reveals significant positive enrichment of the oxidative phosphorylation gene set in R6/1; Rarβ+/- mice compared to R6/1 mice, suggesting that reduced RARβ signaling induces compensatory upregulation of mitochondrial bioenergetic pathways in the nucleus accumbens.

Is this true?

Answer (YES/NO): NO